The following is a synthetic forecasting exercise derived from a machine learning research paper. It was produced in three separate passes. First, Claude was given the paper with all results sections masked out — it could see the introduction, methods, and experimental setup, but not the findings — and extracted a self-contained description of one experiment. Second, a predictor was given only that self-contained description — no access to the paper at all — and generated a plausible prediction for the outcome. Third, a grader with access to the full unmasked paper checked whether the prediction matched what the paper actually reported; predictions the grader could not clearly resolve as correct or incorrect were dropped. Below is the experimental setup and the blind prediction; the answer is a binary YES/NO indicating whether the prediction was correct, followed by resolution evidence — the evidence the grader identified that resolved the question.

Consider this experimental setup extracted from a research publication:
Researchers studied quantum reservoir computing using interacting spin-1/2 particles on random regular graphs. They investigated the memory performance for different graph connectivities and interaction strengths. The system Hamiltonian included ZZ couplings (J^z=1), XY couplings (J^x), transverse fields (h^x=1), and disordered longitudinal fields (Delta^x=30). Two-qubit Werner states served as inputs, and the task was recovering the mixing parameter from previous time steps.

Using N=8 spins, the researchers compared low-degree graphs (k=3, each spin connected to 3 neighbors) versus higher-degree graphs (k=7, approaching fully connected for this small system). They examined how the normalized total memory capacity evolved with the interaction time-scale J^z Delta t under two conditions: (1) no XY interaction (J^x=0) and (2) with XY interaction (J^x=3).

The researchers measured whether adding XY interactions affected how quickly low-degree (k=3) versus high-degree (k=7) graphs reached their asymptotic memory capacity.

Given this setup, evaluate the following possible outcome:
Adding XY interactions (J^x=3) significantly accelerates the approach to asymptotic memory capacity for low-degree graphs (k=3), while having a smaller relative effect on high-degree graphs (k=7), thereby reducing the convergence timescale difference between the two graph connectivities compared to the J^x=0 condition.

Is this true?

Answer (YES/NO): YES